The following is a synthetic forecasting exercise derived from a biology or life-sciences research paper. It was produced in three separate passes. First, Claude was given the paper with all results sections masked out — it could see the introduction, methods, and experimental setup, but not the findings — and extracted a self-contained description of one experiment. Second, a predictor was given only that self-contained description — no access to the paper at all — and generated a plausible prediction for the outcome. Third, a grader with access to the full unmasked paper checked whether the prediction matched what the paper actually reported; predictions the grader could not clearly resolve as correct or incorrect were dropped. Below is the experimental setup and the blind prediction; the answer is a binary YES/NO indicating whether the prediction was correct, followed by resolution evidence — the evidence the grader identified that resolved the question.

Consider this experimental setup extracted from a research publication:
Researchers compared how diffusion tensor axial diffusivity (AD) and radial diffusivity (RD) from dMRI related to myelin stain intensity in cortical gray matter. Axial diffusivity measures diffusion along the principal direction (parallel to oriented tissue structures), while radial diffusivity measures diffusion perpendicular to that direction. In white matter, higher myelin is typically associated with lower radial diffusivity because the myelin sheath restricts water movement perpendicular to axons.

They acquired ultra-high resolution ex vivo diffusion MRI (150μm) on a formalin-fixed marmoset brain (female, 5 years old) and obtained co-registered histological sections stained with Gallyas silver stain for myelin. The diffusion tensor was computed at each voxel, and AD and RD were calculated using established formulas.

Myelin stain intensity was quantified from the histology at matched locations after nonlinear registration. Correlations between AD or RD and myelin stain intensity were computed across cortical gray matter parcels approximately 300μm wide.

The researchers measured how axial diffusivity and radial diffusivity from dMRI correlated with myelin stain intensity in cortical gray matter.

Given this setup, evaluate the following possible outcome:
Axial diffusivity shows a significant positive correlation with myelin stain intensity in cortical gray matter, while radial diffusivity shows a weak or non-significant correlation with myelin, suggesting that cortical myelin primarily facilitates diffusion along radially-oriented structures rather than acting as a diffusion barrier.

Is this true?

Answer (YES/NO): NO